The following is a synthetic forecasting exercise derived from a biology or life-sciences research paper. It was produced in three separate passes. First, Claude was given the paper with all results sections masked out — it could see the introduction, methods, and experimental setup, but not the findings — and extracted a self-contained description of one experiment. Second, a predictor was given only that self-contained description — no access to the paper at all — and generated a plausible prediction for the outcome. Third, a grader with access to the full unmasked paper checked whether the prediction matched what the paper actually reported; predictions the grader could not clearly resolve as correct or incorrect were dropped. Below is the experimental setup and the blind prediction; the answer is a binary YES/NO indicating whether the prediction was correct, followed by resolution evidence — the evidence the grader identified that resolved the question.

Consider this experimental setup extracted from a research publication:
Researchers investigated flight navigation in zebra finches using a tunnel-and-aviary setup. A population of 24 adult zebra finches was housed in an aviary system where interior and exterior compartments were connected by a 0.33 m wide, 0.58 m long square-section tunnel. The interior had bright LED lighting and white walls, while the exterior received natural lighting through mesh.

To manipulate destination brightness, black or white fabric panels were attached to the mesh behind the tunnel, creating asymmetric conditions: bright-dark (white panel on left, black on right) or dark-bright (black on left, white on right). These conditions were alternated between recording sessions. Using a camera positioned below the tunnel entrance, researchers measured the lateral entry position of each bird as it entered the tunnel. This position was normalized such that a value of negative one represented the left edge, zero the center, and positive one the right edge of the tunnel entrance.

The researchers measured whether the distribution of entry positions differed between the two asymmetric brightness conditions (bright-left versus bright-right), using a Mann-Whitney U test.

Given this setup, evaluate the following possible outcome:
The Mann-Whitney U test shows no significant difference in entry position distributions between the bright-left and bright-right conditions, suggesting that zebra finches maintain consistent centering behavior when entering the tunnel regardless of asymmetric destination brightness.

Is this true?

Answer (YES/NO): NO